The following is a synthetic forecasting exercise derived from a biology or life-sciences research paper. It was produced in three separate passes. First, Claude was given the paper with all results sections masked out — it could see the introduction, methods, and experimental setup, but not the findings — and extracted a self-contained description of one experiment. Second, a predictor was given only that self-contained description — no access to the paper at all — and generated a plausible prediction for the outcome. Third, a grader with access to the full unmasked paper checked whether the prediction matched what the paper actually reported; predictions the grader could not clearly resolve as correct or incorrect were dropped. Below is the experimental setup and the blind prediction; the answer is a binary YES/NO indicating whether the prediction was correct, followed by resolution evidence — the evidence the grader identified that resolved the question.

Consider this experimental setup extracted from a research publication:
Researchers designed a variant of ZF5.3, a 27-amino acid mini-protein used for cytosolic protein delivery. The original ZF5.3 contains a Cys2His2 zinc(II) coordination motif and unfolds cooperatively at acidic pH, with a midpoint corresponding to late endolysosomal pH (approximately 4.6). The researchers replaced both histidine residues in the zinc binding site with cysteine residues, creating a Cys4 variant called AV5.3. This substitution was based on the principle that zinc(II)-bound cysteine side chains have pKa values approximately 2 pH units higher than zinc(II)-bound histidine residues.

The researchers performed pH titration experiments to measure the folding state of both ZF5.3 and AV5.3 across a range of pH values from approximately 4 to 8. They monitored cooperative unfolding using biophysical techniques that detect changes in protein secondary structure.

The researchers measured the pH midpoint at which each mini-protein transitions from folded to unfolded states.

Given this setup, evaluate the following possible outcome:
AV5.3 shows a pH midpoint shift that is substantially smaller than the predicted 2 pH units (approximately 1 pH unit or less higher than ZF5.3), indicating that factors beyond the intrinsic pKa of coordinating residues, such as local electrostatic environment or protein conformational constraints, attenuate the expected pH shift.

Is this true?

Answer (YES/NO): YES